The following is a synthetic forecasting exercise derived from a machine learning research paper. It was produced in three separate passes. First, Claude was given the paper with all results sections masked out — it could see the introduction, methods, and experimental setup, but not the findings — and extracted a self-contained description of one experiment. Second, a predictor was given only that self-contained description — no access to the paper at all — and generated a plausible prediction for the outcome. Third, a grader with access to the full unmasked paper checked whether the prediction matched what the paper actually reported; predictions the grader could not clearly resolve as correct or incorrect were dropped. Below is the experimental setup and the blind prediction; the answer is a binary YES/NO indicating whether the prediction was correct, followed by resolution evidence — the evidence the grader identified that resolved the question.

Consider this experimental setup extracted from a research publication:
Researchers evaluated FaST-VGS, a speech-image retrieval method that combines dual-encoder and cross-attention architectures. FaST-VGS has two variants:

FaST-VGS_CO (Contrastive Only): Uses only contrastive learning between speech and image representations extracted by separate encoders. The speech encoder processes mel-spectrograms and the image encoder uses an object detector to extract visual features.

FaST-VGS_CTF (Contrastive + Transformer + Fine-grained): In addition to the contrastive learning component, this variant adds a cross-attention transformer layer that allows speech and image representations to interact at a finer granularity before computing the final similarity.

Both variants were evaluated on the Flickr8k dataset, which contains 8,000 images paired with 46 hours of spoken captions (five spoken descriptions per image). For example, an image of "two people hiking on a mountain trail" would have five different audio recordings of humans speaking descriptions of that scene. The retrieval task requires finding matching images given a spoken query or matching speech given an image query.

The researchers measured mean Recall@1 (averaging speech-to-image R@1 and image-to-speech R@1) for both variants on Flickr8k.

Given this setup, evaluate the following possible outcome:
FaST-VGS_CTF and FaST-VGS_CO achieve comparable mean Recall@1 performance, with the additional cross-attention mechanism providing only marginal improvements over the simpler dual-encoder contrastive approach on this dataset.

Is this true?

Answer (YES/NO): NO